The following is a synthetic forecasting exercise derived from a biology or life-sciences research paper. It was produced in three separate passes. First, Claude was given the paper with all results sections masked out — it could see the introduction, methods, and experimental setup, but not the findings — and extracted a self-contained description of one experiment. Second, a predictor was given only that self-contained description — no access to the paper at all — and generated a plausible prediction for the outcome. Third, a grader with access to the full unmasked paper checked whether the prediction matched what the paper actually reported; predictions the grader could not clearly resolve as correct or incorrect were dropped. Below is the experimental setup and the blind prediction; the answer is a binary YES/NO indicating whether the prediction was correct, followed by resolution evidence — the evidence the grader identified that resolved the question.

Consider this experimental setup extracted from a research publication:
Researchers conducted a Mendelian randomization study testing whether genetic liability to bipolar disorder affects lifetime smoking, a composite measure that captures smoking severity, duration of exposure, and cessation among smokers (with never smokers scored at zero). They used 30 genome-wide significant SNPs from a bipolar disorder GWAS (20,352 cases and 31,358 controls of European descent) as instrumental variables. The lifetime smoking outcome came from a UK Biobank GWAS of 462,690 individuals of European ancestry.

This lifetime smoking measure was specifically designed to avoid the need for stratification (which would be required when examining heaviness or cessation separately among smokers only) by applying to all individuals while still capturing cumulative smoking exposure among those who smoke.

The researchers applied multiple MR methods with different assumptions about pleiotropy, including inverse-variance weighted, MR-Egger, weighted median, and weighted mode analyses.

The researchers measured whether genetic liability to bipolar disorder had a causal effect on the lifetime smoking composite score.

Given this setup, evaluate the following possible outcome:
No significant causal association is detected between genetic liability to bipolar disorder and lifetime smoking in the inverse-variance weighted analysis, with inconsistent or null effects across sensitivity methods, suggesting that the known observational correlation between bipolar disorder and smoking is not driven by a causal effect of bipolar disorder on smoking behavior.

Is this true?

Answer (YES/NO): YES